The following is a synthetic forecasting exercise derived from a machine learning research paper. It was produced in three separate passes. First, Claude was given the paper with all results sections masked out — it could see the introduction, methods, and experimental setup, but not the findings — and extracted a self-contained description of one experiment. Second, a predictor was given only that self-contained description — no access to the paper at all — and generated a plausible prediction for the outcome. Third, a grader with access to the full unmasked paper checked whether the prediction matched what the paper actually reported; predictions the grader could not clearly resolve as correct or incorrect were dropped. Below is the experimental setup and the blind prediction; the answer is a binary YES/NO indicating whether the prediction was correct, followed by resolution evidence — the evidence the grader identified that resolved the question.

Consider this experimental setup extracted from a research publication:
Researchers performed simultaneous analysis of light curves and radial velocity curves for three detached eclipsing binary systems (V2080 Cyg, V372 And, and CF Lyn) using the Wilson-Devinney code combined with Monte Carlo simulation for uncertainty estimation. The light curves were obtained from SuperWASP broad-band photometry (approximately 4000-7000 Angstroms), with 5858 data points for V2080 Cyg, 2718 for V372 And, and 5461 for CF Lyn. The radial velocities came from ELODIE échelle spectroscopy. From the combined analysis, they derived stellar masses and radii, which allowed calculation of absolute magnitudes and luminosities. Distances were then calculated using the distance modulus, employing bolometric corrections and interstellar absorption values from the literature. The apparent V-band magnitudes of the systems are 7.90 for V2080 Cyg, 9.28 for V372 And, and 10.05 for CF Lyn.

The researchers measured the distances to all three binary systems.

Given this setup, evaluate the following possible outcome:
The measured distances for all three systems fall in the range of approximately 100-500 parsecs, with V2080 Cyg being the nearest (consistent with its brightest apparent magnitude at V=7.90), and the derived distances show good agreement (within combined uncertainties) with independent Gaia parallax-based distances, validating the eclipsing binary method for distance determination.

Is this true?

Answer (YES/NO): NO